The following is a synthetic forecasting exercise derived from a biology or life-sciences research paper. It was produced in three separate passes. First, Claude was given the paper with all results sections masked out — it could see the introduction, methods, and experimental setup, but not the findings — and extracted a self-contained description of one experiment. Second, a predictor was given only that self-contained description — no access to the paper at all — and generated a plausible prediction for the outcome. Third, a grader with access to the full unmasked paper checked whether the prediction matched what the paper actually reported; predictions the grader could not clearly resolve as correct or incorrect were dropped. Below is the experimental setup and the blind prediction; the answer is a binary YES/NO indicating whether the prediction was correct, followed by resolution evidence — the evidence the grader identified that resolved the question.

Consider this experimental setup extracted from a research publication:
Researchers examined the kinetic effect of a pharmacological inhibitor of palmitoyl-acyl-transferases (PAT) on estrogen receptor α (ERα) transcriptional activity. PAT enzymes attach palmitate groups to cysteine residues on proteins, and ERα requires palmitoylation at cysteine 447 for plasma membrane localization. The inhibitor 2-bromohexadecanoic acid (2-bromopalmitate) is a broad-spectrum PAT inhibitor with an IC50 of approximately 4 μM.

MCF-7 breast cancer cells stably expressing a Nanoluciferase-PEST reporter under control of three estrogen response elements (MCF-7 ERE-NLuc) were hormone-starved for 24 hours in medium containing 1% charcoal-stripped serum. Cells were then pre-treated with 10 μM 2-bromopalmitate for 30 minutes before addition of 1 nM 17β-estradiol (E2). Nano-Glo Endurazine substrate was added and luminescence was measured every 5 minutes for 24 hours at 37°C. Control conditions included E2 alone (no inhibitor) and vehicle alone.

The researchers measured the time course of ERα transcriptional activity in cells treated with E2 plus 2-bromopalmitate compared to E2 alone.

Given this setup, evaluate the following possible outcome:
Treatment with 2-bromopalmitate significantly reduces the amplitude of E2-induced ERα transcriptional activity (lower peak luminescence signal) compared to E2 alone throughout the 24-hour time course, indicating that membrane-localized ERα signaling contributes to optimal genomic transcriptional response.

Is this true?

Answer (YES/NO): YES